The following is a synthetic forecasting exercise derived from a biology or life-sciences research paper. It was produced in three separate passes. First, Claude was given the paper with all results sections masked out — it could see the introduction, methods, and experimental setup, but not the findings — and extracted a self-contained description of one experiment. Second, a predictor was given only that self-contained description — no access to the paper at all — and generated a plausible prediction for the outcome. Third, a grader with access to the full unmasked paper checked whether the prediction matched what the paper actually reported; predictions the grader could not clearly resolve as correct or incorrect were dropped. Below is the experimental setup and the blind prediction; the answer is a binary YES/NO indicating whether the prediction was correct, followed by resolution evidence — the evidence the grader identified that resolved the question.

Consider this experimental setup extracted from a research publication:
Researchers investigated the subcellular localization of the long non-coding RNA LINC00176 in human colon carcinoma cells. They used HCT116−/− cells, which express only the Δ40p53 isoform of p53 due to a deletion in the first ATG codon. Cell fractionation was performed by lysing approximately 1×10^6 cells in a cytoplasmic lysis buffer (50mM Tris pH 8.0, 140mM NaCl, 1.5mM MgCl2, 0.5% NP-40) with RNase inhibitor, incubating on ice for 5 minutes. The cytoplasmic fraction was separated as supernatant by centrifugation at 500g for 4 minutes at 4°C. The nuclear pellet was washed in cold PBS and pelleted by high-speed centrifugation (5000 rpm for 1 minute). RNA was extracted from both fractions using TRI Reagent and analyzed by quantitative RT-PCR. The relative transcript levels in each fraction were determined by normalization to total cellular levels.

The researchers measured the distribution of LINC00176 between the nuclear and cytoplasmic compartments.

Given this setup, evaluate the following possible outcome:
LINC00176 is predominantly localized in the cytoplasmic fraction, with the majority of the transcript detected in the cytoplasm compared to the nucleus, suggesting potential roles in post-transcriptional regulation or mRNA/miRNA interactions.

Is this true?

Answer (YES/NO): NO